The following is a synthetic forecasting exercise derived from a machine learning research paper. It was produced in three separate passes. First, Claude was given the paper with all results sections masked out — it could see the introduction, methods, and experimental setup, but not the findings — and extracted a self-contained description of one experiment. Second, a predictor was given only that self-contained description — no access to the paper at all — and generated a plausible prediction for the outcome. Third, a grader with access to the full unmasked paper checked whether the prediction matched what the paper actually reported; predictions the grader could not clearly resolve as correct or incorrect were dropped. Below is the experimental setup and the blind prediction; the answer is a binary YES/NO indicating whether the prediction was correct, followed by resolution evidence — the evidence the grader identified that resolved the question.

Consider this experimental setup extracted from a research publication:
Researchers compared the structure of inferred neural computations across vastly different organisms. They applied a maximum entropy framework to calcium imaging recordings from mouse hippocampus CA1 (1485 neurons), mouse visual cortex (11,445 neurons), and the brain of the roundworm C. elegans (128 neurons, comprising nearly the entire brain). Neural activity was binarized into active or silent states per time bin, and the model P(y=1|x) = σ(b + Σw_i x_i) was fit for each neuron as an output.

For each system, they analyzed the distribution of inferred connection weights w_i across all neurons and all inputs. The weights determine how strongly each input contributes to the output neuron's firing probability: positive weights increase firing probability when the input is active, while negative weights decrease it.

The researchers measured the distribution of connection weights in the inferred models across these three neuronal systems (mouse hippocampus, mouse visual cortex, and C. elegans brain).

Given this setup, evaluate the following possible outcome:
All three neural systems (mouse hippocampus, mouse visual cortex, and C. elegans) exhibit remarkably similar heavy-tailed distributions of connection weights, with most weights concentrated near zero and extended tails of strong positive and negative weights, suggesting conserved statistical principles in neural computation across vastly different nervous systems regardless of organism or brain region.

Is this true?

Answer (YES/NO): YES